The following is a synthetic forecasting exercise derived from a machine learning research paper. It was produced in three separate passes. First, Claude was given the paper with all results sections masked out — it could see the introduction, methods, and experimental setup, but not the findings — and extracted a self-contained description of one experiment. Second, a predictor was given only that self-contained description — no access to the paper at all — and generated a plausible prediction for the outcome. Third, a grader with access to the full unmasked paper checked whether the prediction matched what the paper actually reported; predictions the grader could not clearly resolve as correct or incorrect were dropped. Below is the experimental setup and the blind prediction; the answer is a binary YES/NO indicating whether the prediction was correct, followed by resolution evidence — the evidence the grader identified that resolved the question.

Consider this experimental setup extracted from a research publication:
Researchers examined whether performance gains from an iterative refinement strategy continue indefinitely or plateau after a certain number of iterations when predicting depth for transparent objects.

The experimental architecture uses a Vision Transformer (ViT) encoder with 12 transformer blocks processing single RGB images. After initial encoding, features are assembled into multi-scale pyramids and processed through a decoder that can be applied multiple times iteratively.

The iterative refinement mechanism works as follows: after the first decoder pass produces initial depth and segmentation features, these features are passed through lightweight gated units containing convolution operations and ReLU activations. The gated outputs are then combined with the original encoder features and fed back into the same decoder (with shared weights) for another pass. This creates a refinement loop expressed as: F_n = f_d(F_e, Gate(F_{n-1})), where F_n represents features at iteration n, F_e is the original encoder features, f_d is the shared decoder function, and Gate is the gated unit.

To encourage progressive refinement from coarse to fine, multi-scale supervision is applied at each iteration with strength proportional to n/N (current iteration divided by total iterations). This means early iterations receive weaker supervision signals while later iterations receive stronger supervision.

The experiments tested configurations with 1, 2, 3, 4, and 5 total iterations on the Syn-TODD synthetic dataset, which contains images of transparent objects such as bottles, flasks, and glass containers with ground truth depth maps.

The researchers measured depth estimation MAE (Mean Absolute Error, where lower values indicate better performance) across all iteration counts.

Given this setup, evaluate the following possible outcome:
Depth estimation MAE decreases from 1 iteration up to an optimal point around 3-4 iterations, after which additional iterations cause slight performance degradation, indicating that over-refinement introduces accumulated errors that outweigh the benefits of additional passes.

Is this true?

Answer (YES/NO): NO